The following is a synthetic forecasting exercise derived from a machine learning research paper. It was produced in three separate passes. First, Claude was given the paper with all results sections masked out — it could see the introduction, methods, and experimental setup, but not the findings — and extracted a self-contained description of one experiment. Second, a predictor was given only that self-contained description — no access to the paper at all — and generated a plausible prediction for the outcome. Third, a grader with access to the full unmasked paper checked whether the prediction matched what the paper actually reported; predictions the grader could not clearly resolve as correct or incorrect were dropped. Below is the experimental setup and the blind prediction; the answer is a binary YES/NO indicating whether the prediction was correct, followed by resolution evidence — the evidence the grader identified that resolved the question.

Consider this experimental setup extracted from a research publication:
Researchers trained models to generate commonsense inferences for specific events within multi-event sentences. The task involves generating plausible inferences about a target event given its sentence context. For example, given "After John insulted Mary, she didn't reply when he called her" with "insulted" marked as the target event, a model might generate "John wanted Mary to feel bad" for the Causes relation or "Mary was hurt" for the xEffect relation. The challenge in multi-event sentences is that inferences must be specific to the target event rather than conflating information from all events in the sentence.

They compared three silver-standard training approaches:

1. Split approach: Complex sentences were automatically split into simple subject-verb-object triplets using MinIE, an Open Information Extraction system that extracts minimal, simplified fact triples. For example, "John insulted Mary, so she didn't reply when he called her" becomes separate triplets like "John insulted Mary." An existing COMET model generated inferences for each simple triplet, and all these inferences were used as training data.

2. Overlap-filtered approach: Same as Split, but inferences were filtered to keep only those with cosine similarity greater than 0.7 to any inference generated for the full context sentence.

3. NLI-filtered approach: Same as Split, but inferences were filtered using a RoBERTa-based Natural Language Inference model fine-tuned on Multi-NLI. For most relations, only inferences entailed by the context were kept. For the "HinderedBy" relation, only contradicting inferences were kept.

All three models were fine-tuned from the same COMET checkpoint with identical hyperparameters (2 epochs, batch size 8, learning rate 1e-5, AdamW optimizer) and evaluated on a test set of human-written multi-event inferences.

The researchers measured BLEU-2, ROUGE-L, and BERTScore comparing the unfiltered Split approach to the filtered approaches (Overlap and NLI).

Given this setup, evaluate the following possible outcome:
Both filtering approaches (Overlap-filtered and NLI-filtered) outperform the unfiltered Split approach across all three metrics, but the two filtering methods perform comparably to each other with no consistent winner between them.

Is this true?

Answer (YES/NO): NO